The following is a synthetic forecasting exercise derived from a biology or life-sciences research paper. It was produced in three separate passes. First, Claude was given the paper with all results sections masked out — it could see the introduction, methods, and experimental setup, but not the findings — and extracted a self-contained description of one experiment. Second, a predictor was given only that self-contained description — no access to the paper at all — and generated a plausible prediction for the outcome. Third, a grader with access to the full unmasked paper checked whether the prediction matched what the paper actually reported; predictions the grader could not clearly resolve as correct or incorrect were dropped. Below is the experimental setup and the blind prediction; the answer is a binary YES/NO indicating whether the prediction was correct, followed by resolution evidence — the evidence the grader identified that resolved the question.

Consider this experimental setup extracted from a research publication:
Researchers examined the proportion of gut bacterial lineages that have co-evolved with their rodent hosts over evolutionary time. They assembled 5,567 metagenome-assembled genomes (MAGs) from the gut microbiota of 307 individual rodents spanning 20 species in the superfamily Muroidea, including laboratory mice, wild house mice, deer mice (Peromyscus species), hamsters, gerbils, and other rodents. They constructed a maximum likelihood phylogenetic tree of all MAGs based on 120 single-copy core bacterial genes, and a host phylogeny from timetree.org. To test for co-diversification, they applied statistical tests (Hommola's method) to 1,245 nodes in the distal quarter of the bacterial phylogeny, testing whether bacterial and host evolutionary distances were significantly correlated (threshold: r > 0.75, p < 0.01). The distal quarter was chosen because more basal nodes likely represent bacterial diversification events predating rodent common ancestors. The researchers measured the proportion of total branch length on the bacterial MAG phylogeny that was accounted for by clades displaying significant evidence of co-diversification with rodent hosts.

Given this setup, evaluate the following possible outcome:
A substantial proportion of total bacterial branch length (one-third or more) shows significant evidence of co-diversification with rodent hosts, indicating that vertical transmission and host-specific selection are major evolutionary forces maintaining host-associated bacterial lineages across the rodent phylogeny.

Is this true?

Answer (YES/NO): NO